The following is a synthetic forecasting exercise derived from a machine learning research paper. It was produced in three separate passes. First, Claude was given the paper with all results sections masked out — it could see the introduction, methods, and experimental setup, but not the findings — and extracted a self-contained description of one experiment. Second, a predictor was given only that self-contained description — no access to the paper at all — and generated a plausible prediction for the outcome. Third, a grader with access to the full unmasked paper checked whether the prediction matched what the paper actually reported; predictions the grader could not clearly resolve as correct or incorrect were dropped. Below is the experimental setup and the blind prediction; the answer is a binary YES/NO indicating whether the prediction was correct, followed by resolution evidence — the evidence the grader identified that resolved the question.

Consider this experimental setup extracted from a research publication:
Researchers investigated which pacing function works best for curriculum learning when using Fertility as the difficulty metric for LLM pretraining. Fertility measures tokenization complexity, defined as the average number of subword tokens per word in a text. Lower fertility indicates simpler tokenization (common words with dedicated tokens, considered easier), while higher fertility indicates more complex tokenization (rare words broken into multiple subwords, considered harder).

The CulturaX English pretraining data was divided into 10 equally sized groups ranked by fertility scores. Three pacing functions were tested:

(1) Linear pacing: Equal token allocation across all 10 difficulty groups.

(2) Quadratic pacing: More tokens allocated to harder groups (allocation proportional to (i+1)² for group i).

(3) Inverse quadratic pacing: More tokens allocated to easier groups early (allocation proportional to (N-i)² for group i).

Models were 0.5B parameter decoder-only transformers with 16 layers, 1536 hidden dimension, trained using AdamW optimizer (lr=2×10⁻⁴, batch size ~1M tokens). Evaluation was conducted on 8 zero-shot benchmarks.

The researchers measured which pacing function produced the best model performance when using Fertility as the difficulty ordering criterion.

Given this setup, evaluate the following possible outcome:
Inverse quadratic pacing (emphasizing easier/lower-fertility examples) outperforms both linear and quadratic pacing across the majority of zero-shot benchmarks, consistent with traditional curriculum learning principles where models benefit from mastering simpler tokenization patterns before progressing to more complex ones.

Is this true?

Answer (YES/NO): NO